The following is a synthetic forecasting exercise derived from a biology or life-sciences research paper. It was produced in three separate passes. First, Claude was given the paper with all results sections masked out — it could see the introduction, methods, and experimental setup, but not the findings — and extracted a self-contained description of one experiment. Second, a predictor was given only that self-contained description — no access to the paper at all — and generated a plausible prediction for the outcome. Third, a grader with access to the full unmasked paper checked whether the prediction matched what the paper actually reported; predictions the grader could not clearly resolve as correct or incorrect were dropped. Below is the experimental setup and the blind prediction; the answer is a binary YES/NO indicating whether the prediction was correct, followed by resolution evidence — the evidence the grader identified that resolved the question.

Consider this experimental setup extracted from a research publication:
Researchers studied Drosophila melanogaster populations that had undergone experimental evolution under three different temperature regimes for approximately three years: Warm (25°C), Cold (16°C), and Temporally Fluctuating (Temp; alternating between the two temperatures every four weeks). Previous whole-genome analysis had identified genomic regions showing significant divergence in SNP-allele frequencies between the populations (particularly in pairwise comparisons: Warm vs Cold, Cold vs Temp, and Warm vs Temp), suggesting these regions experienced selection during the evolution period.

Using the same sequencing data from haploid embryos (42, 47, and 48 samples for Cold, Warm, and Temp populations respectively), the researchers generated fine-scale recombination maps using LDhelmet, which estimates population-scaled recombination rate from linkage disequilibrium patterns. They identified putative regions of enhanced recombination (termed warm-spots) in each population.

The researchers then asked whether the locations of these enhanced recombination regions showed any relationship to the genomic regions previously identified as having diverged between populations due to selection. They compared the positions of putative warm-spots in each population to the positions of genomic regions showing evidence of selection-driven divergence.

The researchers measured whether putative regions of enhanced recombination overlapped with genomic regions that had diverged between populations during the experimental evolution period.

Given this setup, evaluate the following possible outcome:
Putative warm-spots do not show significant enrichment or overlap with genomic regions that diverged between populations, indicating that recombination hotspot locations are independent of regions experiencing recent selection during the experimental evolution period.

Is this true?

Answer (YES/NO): NO